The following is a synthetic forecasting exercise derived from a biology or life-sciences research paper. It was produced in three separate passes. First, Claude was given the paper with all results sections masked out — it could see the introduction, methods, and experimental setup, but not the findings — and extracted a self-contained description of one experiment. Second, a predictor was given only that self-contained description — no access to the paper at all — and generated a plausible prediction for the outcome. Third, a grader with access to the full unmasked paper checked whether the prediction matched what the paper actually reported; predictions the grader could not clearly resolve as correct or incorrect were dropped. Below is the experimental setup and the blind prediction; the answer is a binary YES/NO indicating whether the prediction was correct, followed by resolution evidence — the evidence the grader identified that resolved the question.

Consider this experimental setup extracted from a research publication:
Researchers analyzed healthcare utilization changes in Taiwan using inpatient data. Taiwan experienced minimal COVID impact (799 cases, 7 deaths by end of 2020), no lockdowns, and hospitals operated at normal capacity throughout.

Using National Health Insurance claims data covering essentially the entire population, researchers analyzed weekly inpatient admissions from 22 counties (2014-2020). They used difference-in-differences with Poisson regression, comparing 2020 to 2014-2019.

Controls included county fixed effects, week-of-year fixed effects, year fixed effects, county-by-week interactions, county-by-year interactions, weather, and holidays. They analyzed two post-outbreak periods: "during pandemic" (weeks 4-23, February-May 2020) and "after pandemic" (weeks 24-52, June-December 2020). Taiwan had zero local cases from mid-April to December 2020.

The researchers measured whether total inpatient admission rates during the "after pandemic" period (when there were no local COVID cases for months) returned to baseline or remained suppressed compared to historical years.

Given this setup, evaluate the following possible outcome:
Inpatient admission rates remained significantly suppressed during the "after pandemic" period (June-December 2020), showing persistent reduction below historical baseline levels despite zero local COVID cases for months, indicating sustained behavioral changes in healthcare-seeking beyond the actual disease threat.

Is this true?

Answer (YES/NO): NO